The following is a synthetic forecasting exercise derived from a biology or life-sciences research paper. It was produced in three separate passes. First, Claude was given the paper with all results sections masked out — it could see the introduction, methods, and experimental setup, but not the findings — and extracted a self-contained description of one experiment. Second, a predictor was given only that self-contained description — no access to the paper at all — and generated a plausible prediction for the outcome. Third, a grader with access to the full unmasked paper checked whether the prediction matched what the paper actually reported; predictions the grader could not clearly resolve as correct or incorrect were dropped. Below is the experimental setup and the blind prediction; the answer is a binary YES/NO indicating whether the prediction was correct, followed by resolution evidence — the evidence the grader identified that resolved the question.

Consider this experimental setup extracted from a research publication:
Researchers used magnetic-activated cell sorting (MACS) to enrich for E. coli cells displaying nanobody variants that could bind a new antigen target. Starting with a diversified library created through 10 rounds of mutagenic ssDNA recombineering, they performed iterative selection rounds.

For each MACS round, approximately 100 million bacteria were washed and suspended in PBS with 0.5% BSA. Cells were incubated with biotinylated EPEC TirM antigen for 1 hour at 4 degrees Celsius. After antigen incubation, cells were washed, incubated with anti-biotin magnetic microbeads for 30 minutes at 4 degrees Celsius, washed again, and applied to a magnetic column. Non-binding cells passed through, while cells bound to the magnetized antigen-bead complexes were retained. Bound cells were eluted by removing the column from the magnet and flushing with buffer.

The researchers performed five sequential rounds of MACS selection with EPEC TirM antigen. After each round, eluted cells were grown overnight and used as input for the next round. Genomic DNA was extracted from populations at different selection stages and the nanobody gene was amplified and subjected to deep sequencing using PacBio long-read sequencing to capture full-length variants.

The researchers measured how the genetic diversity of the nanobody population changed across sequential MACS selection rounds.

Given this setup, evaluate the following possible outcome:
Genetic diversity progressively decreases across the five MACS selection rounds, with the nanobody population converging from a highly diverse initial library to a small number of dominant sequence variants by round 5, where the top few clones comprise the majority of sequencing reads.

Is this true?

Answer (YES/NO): YES